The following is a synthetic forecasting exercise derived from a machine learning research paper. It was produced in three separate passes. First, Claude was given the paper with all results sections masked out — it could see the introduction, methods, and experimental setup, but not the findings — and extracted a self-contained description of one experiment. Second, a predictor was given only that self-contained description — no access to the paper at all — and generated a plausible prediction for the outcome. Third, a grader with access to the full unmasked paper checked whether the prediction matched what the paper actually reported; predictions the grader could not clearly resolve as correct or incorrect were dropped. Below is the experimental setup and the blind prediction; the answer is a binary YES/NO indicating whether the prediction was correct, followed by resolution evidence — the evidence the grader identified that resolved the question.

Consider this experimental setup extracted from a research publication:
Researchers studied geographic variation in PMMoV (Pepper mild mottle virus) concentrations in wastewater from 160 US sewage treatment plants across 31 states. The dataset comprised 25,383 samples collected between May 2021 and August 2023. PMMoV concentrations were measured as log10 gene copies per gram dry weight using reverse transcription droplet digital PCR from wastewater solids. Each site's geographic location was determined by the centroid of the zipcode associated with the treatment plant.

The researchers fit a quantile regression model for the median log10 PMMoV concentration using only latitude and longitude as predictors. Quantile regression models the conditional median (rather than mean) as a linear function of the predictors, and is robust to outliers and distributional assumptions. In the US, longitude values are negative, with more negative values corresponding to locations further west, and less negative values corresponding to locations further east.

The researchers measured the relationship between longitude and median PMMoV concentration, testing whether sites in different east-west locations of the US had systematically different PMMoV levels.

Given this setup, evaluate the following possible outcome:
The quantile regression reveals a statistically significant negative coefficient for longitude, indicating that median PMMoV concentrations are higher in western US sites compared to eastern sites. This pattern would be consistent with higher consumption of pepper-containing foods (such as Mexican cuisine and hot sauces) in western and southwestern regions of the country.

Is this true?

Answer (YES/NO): YES